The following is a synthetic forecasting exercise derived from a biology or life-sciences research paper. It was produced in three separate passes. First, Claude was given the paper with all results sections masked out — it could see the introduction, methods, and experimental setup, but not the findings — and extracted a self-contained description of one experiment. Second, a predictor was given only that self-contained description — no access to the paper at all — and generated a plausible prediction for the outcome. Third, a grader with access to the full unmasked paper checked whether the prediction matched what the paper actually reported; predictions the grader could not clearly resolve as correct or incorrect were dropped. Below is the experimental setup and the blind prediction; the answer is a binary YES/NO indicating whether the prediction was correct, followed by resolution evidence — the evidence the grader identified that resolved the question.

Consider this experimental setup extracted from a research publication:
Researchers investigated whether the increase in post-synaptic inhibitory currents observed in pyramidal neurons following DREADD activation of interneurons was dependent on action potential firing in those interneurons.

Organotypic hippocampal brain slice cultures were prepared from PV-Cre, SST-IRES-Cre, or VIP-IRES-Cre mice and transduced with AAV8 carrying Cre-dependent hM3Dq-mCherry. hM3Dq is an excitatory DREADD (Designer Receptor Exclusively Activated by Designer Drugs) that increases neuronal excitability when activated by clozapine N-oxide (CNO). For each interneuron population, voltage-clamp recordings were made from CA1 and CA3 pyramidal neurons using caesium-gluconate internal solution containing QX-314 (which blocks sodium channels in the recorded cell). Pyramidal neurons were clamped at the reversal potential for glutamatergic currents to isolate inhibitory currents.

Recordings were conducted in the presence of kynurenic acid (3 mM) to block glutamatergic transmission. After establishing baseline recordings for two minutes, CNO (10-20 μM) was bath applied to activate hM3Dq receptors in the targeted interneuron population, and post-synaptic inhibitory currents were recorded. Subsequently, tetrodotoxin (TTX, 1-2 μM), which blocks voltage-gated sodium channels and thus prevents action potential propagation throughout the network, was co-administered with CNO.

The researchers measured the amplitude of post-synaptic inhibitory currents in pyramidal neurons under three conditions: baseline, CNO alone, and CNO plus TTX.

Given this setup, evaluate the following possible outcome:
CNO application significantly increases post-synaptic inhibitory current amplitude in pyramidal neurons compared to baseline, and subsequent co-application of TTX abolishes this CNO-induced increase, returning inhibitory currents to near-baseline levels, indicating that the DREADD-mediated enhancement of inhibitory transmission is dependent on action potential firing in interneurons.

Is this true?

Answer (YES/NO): YES